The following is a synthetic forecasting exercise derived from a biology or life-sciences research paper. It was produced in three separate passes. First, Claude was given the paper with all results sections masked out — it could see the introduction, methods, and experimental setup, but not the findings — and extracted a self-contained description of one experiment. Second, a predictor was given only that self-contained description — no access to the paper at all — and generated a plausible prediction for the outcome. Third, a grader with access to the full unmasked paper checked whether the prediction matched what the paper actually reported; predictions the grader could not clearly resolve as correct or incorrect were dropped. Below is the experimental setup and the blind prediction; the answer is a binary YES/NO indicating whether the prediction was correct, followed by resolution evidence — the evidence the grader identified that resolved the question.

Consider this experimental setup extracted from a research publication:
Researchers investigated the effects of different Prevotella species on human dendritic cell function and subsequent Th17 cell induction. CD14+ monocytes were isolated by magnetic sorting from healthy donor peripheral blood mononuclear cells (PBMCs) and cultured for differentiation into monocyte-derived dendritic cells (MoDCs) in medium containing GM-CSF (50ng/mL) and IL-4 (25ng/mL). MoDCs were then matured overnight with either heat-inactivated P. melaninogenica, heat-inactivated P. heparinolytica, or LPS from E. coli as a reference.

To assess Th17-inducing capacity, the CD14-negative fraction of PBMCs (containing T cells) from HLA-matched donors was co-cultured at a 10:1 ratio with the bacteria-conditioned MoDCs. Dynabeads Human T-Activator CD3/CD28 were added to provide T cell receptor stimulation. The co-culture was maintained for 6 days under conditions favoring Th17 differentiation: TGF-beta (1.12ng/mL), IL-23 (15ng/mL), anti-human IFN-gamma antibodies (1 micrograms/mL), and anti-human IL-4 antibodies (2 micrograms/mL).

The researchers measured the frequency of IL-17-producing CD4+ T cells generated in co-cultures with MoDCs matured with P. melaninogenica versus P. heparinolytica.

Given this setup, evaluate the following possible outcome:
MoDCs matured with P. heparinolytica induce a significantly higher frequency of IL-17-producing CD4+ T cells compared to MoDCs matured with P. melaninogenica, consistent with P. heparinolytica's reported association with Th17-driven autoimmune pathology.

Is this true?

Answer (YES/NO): YES